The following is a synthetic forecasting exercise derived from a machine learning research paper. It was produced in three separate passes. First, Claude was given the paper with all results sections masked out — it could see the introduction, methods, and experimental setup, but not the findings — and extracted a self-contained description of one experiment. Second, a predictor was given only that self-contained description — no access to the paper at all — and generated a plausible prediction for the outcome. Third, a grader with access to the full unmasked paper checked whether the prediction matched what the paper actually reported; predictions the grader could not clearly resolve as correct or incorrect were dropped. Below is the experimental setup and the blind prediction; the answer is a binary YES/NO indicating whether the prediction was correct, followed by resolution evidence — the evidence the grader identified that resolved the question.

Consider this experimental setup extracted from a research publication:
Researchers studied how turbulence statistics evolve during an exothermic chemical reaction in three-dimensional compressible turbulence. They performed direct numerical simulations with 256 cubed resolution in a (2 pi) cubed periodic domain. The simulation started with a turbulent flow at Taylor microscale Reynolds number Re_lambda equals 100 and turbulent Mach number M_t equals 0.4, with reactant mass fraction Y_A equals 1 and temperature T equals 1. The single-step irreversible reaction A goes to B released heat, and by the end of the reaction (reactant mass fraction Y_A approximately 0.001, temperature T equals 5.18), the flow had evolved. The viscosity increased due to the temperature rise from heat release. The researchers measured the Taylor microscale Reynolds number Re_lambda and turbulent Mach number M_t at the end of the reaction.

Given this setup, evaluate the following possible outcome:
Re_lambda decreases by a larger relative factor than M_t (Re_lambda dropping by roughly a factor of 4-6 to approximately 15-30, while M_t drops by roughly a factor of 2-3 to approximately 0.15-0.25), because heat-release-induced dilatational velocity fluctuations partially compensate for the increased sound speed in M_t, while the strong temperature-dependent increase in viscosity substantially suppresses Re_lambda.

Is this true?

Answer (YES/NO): NO